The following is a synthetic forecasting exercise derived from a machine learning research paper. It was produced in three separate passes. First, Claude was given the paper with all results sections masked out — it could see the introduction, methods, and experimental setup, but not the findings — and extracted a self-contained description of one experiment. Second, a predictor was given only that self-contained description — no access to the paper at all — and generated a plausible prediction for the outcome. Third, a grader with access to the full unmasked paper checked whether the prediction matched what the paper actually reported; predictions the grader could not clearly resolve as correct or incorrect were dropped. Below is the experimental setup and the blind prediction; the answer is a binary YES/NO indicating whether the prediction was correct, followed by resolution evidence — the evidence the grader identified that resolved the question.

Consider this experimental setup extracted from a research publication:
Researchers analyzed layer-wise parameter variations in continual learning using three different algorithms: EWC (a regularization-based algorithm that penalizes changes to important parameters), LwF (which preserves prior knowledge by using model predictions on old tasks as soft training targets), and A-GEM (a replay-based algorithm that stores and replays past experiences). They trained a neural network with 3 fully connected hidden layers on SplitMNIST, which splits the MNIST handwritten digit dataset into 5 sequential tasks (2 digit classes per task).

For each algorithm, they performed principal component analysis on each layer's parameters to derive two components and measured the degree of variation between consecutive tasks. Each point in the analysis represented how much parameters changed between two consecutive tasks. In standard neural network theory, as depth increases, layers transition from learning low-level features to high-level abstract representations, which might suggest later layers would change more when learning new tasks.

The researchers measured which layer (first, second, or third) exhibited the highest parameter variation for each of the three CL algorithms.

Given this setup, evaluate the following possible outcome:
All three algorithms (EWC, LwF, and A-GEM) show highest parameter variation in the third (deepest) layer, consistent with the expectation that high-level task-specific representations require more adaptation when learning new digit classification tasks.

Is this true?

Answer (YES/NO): NO